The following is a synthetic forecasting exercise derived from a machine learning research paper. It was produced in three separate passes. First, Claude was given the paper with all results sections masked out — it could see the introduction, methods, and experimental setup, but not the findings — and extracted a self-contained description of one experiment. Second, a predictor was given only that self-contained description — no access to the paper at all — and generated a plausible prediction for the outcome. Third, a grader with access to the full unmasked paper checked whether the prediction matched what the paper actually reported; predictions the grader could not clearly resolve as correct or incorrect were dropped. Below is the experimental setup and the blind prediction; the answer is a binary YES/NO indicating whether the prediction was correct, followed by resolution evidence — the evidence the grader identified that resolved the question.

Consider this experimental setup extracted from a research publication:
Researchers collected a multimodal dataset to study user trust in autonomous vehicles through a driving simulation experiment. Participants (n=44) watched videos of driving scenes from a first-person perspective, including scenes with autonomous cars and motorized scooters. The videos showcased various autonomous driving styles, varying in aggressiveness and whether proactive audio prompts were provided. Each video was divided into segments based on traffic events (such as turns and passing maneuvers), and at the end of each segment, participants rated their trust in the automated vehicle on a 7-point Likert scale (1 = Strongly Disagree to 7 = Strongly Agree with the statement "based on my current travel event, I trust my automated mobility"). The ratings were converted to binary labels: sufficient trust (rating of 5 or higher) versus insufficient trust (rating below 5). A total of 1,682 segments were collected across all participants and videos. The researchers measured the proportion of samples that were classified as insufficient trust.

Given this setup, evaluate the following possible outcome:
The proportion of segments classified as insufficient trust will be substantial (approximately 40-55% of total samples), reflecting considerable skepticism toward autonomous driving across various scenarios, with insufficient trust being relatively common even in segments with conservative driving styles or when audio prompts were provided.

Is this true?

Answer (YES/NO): NO